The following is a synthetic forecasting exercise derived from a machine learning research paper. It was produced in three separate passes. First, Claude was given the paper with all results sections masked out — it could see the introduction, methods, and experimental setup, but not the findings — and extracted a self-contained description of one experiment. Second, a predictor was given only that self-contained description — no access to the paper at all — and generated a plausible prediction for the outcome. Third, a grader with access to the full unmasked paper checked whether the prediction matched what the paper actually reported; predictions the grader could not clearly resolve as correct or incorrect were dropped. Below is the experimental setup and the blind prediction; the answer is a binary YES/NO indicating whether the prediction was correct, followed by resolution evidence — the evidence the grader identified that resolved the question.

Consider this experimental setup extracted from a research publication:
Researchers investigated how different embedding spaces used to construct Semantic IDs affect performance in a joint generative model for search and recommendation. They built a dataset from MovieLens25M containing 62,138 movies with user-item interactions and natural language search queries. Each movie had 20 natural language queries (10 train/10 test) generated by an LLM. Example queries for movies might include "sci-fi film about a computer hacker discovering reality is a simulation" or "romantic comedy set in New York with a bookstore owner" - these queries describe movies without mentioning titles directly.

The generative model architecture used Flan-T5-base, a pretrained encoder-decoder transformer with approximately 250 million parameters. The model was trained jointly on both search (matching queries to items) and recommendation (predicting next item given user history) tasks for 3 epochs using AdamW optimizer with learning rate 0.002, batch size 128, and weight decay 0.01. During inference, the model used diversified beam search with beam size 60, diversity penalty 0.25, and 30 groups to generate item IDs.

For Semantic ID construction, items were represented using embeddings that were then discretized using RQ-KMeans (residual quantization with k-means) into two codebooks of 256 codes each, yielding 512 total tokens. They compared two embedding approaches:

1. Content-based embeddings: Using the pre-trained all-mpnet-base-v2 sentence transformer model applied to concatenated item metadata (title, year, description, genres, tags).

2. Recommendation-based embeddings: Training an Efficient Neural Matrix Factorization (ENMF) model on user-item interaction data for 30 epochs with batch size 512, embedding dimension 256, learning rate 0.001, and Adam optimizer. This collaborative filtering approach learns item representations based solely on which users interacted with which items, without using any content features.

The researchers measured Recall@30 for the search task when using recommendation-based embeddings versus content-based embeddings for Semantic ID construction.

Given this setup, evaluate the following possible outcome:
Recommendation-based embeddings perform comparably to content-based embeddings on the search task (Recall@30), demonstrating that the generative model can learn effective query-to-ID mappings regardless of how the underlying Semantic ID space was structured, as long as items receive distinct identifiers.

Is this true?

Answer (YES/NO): NO